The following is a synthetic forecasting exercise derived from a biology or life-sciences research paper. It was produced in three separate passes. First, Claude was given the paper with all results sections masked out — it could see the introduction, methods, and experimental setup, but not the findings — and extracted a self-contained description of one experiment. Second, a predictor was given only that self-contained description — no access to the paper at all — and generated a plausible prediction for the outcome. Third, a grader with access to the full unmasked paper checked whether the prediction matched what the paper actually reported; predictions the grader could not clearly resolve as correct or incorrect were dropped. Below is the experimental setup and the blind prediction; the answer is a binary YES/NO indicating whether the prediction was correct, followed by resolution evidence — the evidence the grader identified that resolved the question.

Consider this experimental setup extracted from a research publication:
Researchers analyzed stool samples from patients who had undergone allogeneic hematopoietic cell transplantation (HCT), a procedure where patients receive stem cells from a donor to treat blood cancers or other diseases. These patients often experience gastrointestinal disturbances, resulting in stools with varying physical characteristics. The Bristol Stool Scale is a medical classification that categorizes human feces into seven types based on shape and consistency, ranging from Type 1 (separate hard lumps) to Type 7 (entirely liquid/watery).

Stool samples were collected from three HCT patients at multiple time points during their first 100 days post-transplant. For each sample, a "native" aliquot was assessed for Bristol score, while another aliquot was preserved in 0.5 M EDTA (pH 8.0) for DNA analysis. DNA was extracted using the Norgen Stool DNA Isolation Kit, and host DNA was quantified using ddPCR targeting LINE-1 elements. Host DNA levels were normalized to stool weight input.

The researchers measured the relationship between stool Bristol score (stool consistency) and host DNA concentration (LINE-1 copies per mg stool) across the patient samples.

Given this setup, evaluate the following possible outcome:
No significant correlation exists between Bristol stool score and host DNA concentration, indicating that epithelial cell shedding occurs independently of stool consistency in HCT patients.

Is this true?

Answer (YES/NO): YES